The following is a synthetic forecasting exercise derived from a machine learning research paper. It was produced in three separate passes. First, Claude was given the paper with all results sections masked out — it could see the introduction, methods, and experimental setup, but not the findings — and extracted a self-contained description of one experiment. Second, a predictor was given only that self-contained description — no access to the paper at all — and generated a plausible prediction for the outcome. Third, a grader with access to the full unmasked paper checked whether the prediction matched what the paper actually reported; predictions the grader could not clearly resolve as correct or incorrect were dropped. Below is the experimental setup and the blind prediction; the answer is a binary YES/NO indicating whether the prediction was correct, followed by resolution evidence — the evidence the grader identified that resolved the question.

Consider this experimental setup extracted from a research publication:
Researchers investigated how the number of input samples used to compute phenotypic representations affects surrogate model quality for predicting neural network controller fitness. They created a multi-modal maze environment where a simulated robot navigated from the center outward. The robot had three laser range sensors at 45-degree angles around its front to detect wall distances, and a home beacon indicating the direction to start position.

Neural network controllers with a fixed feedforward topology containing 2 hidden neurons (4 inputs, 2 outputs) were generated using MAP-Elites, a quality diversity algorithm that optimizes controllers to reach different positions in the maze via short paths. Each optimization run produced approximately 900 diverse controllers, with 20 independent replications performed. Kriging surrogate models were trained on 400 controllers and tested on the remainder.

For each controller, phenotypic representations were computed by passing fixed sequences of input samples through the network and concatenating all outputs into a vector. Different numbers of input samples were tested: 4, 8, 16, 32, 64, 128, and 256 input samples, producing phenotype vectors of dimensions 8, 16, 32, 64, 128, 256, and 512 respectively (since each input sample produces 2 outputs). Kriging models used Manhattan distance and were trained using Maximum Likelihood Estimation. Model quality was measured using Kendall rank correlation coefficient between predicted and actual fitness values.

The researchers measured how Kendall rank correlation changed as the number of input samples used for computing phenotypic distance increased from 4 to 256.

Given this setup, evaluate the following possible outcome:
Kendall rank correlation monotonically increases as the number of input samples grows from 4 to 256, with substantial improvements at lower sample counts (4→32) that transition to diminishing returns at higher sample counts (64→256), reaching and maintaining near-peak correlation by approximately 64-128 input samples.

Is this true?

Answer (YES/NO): NO